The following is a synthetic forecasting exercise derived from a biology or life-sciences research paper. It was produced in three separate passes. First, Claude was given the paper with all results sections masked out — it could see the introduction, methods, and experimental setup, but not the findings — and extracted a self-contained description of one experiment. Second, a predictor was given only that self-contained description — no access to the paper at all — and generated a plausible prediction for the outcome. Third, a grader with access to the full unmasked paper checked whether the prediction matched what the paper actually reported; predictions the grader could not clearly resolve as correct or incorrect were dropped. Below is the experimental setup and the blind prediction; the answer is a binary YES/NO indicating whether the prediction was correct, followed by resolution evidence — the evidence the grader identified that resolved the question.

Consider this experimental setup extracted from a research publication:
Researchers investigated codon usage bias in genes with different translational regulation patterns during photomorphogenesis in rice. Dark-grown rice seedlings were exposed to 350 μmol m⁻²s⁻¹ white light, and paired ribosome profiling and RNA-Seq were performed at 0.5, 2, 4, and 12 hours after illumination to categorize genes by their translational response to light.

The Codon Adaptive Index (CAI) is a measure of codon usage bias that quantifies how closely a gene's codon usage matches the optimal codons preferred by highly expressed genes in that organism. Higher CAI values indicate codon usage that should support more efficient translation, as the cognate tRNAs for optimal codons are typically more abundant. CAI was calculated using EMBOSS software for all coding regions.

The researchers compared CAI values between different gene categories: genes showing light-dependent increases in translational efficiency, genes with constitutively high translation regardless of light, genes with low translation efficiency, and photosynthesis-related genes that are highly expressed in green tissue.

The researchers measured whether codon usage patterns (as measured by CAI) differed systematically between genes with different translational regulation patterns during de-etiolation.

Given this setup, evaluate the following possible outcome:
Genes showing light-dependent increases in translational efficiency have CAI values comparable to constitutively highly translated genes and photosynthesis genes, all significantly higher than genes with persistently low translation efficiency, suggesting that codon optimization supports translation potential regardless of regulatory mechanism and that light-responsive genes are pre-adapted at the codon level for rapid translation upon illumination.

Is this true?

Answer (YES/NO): NO